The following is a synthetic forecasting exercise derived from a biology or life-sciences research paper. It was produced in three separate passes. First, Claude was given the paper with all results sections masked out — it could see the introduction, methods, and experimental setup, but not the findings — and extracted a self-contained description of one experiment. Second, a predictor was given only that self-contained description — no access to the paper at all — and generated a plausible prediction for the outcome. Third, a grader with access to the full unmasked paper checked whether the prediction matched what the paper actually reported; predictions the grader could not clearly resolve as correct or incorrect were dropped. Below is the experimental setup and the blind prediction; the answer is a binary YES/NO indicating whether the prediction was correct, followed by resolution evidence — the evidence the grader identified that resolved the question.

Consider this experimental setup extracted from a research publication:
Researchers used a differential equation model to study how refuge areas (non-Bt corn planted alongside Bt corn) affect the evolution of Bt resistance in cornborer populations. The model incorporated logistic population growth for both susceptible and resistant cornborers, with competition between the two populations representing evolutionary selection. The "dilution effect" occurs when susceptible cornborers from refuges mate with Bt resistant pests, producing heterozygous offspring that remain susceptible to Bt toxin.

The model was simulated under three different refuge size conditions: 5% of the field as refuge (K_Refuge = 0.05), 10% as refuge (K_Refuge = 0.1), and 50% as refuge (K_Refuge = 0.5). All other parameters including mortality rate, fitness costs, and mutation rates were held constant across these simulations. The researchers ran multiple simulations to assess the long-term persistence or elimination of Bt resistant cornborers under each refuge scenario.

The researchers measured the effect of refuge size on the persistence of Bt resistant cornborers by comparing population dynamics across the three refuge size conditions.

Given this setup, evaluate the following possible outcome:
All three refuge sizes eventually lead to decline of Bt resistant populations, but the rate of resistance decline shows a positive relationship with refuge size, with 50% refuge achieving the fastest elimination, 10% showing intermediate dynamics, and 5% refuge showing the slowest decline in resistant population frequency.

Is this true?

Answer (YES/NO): NO